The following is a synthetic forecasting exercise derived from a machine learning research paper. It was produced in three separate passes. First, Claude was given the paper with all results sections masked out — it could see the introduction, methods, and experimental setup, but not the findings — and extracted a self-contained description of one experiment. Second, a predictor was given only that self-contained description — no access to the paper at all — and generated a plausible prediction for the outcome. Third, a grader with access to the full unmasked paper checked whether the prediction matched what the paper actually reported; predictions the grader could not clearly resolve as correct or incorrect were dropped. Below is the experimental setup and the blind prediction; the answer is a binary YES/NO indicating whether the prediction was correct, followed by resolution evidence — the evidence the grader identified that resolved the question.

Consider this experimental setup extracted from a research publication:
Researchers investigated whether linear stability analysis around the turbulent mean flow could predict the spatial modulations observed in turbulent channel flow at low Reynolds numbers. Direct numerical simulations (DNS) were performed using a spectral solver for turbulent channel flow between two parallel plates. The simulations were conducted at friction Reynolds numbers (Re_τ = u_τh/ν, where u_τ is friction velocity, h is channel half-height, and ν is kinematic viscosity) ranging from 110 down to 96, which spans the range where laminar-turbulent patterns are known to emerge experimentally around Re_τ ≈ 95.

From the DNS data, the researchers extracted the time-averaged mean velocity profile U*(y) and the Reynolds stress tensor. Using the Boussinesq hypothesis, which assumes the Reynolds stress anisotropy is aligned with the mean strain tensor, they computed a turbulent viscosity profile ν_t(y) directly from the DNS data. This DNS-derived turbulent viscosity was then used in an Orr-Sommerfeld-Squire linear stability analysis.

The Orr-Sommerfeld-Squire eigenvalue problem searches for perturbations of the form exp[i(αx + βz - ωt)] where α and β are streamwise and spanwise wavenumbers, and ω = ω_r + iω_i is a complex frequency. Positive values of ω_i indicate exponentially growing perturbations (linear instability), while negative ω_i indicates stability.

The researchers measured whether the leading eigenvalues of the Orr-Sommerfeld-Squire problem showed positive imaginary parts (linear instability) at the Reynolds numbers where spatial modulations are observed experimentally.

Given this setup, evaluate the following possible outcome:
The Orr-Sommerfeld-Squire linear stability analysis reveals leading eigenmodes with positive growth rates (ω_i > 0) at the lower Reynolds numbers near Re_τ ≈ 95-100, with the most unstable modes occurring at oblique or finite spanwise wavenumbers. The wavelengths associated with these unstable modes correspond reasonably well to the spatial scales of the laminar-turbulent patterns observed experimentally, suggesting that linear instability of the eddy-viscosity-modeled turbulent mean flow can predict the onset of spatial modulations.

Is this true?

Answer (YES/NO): NO